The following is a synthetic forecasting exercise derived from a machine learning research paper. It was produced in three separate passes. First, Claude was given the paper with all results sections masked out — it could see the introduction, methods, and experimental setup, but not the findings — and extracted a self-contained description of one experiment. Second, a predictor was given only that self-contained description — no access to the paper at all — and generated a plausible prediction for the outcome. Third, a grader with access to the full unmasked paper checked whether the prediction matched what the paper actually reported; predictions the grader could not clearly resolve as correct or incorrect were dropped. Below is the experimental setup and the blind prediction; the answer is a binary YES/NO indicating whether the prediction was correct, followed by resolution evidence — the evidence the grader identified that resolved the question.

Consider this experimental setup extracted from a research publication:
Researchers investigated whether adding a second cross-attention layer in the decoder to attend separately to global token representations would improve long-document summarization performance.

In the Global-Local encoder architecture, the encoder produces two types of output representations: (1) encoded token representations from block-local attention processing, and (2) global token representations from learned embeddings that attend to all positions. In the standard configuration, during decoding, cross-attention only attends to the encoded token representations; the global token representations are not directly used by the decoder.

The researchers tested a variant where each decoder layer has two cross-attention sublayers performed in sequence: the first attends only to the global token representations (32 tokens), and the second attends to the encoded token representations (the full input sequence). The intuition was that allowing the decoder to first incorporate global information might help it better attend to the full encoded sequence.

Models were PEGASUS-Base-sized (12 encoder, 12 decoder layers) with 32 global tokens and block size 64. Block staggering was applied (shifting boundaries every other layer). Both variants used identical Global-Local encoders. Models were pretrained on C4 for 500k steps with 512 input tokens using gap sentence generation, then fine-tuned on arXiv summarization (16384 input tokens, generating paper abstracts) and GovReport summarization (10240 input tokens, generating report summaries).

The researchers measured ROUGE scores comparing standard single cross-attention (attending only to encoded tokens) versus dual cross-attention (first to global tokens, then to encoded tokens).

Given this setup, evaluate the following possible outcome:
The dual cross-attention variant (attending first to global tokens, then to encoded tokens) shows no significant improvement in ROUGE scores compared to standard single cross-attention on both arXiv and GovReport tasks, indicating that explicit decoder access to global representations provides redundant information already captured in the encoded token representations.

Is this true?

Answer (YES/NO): YES